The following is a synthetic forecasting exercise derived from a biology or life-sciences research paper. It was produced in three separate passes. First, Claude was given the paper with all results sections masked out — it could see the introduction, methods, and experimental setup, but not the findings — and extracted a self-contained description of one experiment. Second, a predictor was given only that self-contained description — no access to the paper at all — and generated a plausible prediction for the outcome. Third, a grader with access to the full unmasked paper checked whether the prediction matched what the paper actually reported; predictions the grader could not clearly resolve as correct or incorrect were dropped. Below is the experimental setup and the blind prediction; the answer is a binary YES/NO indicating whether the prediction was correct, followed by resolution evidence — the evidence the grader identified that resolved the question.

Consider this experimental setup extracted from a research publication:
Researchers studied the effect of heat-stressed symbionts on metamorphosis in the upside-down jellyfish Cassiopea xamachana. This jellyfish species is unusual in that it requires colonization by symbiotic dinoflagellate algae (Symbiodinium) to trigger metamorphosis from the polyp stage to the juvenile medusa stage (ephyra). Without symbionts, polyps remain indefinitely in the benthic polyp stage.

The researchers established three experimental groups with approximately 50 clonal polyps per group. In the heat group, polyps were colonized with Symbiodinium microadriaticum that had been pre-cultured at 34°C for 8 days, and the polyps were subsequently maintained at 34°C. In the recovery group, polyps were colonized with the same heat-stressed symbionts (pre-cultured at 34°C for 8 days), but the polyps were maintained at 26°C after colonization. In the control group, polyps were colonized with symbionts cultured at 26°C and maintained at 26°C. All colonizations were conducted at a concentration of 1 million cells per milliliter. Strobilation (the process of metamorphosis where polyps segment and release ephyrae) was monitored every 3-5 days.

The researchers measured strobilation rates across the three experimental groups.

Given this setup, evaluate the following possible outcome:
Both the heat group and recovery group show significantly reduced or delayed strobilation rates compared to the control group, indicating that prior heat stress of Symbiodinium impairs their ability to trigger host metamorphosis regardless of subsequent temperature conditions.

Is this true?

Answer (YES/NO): YES